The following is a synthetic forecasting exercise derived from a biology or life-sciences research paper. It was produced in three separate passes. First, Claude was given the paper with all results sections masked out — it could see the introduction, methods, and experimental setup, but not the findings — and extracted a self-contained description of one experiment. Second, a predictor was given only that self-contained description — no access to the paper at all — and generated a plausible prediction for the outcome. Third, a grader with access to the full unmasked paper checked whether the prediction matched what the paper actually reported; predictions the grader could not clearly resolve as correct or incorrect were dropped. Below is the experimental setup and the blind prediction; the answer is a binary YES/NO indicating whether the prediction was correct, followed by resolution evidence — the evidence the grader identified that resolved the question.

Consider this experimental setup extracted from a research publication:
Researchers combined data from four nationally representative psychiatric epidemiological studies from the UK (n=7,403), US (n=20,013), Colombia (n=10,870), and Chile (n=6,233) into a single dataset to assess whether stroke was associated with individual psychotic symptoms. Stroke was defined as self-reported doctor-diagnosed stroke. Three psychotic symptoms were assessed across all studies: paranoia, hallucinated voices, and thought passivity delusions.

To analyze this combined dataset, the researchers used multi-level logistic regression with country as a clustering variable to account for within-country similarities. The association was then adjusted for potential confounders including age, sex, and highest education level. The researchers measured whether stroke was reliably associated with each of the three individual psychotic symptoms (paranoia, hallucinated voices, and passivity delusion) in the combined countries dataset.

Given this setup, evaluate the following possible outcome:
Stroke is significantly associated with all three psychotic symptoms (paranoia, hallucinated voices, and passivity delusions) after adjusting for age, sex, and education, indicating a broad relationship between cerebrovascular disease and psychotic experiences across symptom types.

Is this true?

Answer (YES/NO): YES